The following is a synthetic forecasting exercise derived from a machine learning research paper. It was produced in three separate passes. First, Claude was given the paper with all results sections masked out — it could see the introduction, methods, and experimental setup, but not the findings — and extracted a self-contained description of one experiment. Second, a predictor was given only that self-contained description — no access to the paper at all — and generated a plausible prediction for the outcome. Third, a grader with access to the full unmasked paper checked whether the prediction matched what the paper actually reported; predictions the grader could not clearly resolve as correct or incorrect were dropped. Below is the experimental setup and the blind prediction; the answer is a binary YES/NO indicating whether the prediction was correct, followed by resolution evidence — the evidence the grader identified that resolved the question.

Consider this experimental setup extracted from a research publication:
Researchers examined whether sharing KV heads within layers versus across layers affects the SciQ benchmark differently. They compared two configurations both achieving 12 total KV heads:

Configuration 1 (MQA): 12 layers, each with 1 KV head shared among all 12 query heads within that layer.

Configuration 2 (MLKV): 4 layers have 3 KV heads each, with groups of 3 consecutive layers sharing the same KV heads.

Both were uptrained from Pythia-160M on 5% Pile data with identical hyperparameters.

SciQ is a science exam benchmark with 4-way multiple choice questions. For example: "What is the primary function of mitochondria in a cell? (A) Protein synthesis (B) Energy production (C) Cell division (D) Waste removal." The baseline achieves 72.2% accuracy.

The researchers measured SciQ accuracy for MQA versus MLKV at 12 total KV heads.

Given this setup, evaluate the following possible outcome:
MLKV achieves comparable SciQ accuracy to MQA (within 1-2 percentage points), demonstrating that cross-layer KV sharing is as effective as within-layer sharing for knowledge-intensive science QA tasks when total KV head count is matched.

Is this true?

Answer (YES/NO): YES